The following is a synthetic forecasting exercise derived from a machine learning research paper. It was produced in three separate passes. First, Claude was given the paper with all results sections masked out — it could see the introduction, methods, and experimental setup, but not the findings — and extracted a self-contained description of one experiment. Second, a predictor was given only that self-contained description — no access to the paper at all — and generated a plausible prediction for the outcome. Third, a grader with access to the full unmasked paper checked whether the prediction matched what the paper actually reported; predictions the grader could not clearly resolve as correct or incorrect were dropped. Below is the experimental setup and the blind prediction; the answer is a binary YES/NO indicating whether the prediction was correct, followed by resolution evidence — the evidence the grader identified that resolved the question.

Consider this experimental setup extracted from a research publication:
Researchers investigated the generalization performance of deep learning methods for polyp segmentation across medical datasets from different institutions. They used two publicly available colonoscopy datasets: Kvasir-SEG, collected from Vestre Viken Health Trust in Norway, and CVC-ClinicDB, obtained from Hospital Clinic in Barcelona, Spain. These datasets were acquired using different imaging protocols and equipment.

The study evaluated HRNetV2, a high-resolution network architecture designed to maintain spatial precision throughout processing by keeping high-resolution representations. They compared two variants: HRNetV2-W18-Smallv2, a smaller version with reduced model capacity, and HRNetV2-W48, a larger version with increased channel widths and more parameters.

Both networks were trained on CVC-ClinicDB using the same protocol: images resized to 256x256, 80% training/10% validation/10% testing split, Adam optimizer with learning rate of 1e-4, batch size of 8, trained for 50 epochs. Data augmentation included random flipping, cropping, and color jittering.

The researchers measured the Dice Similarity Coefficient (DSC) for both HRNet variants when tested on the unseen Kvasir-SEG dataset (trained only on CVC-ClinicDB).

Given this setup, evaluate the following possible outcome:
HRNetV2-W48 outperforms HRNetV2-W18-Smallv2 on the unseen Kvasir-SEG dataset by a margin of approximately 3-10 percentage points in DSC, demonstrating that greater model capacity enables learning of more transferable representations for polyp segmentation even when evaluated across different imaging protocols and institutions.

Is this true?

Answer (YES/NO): YES